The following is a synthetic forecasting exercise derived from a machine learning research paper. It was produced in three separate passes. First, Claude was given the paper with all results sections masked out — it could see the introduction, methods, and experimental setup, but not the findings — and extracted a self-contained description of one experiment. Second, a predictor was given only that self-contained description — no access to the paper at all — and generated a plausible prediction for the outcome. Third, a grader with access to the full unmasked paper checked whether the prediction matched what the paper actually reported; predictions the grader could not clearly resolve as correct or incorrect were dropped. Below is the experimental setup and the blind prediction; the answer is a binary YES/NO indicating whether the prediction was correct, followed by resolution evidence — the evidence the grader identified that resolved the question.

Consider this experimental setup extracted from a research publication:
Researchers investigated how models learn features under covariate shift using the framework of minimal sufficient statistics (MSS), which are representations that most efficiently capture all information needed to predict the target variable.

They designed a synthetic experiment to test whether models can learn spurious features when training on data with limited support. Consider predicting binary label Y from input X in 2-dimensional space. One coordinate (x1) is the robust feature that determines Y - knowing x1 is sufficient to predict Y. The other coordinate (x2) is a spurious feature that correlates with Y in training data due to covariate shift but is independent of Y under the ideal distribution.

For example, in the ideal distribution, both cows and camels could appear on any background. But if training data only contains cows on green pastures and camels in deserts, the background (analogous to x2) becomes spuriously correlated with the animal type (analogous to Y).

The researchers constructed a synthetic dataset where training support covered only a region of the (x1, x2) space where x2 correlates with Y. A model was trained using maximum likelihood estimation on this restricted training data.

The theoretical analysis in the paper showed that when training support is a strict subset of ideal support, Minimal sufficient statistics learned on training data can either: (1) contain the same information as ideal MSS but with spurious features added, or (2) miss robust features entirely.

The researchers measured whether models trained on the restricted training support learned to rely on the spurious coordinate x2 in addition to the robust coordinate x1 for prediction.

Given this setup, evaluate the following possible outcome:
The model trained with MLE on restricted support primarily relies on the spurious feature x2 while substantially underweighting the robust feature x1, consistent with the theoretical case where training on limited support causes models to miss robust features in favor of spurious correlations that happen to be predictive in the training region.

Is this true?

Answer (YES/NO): YES